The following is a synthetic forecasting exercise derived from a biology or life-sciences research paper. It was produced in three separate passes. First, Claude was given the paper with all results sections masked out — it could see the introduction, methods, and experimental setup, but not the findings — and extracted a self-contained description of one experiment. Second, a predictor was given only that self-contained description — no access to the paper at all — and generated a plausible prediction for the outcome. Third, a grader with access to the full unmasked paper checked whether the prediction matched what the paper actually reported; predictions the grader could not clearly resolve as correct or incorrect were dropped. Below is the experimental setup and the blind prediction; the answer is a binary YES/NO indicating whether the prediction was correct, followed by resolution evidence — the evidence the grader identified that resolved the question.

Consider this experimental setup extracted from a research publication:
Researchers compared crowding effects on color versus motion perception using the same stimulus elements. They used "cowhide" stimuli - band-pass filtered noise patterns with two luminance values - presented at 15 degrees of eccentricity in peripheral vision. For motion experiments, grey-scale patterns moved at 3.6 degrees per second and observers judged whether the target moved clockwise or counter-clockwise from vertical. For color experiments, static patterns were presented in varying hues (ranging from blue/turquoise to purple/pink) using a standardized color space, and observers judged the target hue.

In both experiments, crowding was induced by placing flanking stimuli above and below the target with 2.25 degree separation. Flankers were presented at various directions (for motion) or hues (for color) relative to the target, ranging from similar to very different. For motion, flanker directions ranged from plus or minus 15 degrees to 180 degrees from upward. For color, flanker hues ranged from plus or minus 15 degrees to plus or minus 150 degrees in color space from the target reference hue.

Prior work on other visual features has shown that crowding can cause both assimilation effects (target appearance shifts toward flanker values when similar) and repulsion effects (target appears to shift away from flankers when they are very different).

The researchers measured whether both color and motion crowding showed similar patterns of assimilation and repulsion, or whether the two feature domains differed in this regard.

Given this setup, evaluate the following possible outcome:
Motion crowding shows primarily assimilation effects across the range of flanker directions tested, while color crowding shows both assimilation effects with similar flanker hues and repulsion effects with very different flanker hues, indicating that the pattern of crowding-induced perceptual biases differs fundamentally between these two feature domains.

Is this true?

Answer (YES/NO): NO